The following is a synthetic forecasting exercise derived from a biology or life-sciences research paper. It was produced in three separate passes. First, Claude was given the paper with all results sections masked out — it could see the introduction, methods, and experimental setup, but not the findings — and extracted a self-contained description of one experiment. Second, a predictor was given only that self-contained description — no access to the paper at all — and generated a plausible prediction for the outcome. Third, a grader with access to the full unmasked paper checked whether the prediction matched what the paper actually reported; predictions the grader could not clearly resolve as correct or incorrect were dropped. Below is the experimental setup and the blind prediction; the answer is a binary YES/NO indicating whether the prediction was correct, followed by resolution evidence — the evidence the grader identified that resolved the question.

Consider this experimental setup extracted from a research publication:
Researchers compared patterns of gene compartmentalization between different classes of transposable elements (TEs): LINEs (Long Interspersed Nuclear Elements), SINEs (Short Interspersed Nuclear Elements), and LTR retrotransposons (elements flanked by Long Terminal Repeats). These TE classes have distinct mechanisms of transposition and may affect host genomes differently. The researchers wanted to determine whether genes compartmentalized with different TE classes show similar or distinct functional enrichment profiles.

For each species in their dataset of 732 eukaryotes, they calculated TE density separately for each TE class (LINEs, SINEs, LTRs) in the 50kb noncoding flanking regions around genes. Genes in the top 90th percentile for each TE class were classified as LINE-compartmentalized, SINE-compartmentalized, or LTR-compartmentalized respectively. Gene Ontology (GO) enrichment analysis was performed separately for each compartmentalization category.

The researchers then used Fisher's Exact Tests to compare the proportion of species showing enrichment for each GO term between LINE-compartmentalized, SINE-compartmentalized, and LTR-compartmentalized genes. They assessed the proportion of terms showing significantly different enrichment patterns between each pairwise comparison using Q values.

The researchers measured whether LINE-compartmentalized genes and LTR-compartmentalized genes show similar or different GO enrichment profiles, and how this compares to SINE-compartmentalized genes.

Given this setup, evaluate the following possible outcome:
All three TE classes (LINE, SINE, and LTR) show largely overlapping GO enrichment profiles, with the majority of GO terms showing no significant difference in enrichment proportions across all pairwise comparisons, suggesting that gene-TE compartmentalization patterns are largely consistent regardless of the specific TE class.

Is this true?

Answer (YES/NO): NO